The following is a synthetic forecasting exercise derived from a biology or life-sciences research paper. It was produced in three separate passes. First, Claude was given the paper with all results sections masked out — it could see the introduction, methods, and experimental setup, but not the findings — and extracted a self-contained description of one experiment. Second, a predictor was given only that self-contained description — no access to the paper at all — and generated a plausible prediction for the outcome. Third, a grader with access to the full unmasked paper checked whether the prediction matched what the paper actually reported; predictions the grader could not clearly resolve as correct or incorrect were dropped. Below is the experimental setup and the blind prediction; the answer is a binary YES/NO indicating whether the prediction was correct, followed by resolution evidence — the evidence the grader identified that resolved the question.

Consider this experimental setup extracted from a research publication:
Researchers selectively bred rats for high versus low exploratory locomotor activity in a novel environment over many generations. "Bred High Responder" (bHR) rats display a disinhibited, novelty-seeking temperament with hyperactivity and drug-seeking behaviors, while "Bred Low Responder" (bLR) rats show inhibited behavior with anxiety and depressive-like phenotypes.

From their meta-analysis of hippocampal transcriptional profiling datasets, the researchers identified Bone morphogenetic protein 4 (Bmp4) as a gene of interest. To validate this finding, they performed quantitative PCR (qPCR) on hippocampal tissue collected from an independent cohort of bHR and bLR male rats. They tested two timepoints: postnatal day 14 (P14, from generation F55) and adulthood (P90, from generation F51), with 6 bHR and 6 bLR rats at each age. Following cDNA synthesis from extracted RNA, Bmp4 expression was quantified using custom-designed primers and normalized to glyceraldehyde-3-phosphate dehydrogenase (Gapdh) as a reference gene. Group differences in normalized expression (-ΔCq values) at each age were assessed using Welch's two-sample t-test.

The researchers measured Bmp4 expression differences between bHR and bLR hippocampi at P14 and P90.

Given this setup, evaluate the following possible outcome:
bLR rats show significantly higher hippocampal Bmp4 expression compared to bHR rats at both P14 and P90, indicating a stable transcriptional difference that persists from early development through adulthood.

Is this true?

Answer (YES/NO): YES